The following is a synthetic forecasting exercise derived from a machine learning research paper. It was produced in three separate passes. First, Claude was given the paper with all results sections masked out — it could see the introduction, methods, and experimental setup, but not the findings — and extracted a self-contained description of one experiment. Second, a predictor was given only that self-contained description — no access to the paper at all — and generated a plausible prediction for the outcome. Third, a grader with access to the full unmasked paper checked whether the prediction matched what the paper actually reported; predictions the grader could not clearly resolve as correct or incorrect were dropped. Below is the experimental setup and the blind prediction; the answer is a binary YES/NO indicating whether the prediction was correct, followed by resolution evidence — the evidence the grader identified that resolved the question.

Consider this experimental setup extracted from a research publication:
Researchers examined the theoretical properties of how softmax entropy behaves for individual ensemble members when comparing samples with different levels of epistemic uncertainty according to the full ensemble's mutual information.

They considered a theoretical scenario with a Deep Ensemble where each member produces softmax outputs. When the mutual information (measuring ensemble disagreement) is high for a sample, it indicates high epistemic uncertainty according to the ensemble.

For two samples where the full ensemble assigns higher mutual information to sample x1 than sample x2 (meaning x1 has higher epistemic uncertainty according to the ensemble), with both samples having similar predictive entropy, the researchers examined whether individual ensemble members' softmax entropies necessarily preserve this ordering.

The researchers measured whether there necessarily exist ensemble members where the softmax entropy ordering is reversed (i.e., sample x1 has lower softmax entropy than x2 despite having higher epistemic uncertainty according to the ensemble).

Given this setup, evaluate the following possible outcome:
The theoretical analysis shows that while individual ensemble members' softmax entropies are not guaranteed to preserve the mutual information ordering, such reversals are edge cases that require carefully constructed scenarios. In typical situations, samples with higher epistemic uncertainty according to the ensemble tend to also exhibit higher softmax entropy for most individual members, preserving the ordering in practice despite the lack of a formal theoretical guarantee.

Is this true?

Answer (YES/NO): NO